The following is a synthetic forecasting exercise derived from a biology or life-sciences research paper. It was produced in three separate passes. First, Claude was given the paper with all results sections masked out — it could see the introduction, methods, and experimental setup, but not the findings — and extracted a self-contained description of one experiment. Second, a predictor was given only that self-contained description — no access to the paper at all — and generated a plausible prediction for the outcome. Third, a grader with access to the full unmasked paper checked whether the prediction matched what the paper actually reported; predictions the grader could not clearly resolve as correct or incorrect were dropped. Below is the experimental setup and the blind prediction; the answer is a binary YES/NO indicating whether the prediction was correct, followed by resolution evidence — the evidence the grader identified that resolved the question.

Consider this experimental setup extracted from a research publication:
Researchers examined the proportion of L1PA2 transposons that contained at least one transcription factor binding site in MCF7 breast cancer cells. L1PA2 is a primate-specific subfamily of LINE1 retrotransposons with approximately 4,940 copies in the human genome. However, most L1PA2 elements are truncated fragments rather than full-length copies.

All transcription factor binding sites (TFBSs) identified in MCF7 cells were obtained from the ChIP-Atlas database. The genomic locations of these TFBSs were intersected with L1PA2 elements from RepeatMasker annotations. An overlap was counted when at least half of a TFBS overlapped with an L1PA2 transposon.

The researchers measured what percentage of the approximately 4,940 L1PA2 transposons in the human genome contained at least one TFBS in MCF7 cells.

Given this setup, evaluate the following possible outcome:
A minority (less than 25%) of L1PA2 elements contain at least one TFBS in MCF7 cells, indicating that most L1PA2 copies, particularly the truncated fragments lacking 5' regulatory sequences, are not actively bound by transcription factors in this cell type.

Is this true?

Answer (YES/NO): NO